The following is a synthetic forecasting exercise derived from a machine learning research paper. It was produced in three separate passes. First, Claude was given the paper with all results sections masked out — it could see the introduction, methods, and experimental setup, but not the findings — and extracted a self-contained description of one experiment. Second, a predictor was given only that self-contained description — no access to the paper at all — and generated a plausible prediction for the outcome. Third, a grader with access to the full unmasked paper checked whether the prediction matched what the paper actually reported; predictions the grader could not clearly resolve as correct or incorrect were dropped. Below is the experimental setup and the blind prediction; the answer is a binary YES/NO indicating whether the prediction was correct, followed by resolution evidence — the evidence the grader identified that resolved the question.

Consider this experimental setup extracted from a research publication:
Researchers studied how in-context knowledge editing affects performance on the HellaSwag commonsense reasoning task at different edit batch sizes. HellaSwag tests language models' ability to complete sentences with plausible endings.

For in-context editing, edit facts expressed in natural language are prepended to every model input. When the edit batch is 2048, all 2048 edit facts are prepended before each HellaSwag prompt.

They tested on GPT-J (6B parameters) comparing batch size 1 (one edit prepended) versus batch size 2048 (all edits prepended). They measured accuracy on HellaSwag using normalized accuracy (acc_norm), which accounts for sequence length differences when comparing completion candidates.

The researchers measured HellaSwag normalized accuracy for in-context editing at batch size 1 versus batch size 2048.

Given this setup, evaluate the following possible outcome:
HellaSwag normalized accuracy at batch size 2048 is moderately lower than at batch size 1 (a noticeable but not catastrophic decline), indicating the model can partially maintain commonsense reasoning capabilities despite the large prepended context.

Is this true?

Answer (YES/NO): NO